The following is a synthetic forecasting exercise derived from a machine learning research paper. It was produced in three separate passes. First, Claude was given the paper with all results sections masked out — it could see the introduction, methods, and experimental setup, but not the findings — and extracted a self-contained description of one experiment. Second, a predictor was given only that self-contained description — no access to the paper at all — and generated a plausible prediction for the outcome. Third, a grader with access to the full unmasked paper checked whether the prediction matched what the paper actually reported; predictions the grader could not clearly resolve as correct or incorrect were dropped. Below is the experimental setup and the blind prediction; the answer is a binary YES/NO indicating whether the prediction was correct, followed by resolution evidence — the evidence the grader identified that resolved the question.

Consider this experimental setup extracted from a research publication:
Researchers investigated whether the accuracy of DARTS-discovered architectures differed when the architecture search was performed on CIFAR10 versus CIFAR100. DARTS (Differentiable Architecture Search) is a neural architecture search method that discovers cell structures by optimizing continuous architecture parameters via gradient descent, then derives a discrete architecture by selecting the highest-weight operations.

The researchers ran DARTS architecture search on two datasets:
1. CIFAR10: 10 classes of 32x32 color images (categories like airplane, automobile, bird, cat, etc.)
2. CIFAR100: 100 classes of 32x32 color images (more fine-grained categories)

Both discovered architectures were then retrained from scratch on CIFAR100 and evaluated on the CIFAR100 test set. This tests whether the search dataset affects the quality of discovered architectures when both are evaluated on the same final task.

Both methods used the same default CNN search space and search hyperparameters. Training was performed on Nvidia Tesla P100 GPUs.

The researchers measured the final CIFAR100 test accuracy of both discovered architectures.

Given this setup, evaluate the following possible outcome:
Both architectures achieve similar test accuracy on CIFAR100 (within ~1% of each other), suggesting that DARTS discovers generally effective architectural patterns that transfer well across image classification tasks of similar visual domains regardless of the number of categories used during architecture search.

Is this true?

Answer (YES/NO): YES